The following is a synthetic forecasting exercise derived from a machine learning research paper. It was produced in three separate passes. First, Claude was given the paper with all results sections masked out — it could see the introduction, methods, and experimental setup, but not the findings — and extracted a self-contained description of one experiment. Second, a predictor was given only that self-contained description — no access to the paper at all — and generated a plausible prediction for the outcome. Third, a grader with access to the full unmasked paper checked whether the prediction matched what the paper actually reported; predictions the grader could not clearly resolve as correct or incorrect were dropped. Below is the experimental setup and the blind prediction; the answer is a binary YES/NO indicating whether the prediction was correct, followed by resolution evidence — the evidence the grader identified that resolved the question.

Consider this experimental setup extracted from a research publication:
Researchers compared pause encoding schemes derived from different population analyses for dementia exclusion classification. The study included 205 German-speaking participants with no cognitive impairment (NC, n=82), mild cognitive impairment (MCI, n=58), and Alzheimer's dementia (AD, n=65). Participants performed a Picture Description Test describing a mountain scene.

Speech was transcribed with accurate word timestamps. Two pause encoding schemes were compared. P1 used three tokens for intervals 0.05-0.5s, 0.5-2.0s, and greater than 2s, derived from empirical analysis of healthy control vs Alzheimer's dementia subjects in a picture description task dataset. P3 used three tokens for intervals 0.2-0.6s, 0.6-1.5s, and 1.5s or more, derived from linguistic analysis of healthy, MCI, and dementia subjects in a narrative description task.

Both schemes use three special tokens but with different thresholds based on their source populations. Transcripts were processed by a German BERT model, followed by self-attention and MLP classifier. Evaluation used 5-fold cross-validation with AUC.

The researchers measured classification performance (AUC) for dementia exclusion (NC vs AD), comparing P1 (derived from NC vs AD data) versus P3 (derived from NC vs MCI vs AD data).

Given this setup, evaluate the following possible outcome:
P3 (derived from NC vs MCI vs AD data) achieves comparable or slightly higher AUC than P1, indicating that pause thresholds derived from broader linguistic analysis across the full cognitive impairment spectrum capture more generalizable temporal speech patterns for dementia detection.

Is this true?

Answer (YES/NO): NO